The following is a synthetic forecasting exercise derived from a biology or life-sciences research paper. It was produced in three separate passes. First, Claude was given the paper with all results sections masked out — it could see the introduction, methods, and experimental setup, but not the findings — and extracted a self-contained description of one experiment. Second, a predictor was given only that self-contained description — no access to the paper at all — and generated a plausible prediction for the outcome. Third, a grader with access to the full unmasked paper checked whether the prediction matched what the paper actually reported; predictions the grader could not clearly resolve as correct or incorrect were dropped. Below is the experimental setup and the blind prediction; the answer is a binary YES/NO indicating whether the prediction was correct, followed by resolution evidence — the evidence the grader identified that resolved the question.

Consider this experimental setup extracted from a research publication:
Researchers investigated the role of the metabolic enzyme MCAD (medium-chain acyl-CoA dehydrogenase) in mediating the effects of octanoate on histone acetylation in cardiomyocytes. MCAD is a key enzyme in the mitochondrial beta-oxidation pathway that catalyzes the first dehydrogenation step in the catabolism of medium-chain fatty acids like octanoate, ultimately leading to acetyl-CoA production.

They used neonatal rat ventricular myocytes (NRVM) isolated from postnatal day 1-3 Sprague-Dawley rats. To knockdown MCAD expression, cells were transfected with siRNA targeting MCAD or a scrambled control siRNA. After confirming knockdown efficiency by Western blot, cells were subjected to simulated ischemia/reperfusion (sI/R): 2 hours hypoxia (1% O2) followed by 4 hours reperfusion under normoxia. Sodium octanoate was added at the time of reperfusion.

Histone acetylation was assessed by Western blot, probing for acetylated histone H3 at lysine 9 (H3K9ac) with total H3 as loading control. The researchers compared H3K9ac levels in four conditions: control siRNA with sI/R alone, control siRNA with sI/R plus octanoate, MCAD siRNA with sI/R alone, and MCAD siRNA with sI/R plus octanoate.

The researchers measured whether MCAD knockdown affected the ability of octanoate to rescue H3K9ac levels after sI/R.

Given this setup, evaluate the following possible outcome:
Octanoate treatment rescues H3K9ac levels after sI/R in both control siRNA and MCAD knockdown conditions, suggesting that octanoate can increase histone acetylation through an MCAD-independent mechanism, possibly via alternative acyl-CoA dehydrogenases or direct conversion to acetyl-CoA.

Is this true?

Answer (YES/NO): NO